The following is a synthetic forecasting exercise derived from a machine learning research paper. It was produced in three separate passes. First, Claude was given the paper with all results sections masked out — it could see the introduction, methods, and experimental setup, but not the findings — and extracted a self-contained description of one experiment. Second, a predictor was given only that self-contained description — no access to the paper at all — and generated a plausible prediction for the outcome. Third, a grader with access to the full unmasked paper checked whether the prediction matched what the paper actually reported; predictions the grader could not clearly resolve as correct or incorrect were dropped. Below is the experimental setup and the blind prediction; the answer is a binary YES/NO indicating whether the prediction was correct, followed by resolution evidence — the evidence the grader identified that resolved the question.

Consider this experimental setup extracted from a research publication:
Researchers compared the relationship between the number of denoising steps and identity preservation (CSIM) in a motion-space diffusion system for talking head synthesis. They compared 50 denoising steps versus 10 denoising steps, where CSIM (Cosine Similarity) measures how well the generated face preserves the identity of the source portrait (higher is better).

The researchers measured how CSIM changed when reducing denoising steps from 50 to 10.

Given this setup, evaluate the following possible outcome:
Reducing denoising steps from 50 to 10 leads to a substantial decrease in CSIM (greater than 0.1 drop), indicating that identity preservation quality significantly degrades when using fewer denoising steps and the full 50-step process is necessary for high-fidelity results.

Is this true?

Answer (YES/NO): NO